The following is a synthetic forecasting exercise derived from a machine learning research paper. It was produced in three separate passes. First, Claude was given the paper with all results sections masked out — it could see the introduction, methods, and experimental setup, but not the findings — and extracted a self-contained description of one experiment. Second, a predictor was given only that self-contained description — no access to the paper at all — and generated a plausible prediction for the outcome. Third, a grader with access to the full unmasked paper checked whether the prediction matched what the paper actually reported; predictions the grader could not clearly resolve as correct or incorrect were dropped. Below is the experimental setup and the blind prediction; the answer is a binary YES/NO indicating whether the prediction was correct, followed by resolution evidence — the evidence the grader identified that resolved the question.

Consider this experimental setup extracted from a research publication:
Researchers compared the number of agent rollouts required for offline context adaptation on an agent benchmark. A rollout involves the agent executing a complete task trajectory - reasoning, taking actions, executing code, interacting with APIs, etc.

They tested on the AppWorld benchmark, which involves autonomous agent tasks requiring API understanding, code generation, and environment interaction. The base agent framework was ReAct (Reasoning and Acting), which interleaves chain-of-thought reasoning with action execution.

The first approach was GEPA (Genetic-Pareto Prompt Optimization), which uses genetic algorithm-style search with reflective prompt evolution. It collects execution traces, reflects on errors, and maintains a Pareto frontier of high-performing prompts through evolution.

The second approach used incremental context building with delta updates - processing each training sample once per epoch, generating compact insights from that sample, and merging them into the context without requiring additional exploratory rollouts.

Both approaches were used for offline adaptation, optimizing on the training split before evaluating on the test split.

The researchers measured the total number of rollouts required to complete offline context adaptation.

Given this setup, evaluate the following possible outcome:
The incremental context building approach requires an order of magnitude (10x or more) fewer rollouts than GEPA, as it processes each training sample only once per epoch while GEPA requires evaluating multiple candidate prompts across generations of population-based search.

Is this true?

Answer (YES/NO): NO